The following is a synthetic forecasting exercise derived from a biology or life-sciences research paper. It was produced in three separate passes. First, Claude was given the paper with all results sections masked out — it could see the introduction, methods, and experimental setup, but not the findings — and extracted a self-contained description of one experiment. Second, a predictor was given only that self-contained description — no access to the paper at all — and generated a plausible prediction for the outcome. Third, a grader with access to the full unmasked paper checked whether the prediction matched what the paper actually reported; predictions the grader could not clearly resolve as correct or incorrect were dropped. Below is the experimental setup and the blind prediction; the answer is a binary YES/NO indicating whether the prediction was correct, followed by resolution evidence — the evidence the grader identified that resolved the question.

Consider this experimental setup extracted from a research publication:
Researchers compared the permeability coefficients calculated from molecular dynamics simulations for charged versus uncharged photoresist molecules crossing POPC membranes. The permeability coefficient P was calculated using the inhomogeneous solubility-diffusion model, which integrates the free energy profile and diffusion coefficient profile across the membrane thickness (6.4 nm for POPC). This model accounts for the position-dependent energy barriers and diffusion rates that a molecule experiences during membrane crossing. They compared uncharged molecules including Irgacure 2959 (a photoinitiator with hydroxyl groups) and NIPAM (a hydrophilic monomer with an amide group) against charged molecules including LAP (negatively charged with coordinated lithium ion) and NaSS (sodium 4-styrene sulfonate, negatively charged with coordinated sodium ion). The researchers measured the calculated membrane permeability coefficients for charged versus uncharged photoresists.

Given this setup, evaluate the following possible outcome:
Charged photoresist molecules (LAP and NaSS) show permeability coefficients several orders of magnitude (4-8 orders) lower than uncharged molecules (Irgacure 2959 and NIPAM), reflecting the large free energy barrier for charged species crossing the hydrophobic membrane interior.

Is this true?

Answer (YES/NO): NO